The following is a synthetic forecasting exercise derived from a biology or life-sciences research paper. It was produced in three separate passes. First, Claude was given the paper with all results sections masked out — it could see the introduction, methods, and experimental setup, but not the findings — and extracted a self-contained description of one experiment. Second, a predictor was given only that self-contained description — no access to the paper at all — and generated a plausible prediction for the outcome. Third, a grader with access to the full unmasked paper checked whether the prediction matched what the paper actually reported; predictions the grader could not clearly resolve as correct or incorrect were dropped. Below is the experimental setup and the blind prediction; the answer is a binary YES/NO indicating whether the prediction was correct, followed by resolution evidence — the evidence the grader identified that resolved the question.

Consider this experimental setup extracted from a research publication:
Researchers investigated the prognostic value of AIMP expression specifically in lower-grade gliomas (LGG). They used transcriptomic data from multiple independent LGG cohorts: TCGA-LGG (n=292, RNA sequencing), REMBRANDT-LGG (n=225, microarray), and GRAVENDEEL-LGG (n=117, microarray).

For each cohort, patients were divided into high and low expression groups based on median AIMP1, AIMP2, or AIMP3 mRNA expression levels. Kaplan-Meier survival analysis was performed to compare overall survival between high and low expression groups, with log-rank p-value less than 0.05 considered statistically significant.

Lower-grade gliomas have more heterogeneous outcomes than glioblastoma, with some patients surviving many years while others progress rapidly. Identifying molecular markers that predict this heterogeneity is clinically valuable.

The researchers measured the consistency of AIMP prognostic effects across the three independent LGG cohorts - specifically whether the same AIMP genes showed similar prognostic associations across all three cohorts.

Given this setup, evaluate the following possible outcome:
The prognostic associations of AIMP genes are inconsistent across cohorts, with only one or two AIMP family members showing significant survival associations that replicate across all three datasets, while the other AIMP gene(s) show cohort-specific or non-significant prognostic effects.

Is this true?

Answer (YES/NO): NO